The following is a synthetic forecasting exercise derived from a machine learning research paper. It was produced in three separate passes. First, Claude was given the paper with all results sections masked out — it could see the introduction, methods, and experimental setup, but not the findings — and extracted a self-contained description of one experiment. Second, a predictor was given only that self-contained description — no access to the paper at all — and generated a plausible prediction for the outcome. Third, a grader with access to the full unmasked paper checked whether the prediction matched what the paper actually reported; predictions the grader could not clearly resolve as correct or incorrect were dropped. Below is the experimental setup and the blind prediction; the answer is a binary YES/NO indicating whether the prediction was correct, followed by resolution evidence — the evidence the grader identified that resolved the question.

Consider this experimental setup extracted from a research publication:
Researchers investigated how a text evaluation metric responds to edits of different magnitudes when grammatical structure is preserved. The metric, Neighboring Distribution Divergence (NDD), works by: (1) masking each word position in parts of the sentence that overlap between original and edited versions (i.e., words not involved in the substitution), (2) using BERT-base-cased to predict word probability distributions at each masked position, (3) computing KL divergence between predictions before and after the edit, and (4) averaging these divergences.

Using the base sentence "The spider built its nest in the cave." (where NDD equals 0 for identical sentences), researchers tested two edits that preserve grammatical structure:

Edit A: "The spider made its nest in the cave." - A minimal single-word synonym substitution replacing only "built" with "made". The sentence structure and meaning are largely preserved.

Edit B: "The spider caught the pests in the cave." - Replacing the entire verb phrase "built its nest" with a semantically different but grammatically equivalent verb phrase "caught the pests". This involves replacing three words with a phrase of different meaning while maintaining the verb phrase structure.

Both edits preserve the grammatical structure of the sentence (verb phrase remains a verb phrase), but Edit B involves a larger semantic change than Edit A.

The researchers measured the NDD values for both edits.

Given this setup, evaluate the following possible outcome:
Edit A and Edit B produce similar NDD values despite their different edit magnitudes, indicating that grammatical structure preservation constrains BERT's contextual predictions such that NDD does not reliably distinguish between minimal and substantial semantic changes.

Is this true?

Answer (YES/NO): NO